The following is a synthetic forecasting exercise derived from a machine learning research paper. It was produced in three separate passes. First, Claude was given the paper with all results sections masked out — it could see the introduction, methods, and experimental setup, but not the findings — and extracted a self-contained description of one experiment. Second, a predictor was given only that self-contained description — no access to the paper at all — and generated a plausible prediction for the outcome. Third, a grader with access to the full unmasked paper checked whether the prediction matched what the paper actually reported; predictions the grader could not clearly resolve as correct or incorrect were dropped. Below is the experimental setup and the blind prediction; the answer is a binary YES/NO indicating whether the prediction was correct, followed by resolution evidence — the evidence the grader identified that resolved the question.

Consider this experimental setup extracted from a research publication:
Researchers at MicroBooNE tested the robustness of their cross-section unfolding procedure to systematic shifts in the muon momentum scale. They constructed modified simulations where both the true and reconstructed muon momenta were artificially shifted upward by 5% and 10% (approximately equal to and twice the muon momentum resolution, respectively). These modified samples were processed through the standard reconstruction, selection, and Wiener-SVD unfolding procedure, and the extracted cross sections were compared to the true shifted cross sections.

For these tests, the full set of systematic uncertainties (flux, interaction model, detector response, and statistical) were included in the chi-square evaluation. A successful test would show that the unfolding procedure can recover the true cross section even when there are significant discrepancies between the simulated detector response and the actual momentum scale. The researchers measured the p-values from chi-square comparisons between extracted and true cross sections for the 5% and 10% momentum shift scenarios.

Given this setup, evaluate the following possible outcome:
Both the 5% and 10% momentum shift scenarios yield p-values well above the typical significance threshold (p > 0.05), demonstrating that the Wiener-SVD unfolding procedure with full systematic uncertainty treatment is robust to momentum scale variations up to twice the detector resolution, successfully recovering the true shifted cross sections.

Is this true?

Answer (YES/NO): YES